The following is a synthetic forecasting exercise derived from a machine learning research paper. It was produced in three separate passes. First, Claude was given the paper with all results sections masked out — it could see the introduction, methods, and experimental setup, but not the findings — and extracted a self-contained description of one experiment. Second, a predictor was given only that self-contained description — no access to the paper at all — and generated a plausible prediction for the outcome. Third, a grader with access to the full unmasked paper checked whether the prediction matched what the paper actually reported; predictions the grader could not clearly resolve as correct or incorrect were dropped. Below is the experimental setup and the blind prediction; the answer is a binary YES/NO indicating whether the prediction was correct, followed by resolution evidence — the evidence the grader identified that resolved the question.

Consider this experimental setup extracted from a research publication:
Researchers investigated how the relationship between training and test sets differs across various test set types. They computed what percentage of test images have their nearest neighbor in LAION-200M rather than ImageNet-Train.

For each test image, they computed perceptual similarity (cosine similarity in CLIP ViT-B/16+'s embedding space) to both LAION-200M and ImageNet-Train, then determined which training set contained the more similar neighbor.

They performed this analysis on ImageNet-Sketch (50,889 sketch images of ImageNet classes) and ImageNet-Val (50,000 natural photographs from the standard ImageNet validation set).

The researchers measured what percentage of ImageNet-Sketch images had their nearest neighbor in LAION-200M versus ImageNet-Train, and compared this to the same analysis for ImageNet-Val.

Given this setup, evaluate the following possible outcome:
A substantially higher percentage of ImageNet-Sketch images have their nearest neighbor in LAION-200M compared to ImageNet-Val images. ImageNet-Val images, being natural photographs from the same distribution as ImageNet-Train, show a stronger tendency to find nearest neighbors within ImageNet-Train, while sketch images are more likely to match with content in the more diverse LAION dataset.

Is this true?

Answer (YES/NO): YES